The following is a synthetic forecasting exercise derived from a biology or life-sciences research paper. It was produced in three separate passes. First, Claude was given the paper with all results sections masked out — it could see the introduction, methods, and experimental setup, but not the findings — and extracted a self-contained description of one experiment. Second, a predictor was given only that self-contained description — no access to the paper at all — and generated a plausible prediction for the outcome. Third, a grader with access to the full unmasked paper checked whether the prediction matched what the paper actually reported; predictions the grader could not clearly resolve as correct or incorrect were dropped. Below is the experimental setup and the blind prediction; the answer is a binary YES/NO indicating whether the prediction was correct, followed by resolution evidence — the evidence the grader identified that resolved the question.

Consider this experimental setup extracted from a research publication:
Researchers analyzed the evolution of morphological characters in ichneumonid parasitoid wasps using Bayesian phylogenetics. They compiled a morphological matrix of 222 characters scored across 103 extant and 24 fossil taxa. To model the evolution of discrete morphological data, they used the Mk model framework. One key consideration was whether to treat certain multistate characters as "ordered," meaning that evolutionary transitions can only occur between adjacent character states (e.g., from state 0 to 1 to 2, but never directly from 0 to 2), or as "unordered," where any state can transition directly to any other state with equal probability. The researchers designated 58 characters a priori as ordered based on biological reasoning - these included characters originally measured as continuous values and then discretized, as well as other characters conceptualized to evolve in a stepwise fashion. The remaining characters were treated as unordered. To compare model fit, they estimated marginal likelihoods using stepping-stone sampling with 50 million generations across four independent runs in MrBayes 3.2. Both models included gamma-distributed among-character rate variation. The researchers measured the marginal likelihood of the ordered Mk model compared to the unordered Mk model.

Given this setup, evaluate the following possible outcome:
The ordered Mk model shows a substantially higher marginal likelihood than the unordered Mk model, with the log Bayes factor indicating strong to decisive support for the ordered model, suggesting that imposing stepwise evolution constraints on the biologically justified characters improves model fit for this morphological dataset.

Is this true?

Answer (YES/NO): YES